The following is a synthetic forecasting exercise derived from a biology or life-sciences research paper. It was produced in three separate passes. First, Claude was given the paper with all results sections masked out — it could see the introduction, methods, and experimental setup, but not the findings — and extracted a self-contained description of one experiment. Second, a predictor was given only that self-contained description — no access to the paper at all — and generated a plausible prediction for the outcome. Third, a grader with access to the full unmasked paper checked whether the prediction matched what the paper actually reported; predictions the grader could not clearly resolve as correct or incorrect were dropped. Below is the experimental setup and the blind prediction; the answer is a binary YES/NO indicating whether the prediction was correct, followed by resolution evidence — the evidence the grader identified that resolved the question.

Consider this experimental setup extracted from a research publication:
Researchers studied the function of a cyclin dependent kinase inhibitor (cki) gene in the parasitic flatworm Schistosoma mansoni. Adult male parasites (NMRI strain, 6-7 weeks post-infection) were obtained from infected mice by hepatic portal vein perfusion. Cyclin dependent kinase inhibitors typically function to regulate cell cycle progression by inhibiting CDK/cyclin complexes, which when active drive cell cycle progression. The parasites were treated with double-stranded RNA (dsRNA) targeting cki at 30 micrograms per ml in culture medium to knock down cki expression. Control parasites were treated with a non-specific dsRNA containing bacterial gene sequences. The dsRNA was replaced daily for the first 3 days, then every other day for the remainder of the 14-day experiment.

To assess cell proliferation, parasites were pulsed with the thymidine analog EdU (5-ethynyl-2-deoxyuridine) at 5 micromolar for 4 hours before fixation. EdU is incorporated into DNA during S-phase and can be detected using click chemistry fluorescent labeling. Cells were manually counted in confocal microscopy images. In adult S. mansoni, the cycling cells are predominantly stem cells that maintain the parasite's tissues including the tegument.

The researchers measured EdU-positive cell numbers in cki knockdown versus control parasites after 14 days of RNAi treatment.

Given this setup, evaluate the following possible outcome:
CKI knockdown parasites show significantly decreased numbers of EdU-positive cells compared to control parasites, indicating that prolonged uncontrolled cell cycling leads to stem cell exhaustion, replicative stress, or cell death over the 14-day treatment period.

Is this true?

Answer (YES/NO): NO